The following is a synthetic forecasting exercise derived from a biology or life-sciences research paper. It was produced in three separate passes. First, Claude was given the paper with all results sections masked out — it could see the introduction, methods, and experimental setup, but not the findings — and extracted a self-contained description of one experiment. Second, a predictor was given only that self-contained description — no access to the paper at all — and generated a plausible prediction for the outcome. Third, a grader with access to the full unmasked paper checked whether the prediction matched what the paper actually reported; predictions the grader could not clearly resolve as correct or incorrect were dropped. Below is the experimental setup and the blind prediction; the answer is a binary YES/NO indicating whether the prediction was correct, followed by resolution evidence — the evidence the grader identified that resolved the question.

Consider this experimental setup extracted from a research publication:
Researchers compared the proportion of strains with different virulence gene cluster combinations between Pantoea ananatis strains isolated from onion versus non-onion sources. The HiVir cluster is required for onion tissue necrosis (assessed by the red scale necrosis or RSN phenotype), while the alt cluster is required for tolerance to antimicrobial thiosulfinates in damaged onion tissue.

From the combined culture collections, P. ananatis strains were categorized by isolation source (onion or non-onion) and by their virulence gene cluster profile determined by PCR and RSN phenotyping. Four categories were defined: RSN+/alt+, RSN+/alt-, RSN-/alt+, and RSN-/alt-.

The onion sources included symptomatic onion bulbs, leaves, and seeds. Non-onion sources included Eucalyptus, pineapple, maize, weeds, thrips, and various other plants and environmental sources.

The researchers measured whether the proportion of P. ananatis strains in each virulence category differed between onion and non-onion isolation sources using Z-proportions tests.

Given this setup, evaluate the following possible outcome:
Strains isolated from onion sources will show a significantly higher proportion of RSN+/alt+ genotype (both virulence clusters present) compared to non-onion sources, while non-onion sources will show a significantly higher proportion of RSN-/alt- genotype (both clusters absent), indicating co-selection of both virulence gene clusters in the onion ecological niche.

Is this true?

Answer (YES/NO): NO